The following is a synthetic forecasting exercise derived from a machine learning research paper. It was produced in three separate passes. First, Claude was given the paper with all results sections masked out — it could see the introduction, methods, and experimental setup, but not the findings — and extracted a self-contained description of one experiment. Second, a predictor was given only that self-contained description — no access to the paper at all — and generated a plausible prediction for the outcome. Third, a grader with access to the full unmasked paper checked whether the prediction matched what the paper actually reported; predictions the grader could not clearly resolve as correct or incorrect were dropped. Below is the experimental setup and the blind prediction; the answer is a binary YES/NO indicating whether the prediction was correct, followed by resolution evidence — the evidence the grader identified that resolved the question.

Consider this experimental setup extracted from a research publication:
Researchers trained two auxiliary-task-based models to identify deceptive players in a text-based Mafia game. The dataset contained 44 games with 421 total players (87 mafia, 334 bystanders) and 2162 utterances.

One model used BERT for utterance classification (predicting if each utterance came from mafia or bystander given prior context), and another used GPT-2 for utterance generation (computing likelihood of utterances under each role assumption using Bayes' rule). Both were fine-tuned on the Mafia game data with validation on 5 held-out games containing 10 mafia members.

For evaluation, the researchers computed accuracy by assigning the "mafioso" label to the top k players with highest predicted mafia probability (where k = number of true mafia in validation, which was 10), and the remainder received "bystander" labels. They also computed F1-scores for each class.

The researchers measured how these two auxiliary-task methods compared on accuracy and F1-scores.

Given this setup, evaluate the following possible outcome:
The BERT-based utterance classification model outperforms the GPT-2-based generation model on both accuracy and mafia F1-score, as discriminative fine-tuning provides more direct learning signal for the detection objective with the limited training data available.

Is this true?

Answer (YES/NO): NO